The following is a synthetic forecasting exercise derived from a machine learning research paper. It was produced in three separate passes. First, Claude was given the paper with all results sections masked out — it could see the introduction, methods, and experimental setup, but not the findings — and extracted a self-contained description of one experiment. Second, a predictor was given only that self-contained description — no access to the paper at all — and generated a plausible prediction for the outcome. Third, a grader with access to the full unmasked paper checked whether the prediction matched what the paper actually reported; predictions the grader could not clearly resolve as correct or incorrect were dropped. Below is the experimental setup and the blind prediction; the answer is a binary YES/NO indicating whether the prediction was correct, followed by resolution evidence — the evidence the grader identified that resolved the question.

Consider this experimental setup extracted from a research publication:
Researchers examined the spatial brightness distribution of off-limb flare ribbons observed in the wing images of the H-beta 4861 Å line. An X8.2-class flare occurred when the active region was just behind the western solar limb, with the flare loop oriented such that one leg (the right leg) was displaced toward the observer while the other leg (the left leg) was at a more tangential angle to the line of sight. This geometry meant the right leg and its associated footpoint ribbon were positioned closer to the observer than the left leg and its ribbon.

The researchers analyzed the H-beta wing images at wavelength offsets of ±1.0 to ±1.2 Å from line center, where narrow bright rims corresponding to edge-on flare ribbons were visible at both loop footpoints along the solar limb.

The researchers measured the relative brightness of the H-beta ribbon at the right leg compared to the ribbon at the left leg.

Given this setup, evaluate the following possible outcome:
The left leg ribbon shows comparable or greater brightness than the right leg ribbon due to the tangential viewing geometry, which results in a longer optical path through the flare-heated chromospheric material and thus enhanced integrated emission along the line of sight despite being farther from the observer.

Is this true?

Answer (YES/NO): NO